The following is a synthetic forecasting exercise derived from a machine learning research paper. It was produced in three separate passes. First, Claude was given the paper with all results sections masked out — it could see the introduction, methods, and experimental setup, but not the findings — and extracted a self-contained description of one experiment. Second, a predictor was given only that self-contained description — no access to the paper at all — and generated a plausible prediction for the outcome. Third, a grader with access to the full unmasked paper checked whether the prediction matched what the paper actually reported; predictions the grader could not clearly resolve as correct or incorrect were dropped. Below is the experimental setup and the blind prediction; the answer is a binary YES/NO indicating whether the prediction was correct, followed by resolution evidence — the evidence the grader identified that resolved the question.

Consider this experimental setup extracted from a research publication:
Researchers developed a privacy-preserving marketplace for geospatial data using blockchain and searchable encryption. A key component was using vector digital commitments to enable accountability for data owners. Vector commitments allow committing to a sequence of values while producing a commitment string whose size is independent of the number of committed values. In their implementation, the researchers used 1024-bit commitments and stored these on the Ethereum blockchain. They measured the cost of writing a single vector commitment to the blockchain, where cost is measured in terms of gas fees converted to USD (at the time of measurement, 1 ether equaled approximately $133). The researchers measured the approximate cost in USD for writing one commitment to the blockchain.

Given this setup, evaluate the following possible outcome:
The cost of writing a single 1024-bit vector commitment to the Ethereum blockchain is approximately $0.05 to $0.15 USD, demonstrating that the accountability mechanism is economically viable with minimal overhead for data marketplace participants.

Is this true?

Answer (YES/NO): NO